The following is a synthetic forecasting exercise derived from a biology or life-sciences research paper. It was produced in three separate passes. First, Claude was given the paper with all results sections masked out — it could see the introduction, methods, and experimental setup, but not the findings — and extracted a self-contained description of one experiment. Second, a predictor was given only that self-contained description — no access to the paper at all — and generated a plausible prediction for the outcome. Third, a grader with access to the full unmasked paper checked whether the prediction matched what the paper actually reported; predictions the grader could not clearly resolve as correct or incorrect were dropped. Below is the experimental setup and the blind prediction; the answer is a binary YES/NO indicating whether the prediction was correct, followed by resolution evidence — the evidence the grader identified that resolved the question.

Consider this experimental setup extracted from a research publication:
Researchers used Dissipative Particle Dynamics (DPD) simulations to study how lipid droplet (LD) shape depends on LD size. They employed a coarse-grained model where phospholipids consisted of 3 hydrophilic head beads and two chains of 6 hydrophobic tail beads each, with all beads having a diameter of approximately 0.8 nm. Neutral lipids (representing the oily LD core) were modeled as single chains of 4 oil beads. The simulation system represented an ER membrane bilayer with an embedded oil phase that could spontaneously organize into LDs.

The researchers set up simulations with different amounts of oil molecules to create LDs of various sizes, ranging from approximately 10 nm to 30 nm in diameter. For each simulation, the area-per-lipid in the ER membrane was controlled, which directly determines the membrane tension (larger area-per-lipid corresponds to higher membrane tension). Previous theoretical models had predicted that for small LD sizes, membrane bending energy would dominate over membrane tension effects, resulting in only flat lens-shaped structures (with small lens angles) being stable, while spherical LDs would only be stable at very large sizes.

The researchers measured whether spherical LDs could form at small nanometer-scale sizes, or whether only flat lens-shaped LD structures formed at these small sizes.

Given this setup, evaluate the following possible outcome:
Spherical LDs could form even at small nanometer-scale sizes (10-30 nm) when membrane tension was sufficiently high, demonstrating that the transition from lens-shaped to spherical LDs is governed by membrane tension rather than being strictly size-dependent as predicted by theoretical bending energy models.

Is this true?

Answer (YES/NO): NO